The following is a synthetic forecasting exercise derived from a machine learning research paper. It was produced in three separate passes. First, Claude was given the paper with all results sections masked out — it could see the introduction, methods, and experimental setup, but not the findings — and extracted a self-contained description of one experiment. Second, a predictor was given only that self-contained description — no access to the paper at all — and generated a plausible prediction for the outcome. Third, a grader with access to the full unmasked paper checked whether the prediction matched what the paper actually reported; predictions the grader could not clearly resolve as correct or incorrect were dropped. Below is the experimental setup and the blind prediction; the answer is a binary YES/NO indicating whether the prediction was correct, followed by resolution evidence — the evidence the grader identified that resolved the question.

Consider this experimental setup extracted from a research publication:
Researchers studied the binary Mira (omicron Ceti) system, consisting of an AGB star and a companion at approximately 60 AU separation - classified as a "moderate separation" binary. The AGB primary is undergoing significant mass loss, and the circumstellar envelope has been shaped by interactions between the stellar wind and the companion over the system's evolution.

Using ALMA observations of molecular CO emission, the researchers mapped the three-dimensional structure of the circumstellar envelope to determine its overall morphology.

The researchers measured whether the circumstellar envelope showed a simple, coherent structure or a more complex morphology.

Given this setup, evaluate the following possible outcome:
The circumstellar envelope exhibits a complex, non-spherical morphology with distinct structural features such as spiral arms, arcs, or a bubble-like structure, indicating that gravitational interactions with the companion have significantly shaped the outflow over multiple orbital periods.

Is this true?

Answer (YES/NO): YES